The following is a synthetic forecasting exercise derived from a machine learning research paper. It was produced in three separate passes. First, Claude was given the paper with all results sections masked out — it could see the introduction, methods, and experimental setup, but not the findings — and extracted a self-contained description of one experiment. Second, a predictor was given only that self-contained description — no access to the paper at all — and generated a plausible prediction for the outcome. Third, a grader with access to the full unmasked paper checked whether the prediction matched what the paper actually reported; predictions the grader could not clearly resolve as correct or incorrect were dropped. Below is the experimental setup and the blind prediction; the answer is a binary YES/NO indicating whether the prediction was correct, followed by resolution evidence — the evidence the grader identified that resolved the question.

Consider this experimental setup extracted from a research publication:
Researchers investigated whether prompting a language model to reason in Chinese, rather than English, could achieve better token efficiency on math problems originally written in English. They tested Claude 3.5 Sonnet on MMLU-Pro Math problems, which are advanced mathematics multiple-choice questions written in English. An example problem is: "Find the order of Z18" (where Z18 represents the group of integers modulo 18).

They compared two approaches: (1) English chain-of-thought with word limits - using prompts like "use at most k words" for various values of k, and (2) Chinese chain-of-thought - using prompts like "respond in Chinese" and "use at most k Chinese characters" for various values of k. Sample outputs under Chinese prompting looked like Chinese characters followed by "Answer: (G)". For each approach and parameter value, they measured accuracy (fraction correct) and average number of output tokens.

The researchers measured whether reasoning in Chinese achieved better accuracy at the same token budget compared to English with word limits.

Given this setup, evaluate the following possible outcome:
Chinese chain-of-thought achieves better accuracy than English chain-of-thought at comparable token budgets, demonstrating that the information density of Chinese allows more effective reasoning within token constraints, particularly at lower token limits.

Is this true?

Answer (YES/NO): NO